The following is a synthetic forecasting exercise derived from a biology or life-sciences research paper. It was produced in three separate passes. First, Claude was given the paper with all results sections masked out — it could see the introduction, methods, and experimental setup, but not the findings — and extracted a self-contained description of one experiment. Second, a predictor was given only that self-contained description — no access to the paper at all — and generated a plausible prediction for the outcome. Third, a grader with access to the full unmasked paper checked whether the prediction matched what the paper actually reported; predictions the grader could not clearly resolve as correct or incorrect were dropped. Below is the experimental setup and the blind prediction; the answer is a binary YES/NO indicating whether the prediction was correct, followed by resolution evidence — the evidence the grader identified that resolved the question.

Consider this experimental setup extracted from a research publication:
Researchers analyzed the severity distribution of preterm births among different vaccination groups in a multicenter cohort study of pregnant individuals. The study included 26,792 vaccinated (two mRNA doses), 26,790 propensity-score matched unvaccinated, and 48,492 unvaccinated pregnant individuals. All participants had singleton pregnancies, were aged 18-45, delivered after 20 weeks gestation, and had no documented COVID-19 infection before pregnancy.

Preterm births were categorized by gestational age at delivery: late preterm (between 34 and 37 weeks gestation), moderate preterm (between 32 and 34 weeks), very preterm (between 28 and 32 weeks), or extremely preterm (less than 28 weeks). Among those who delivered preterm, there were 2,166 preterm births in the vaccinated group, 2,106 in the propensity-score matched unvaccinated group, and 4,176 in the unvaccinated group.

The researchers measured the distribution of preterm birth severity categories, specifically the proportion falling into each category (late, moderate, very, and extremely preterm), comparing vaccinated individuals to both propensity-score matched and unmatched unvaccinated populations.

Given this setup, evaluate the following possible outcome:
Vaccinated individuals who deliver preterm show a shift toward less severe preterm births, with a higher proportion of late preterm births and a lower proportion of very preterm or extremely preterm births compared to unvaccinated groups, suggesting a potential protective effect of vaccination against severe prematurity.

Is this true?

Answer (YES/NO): YES